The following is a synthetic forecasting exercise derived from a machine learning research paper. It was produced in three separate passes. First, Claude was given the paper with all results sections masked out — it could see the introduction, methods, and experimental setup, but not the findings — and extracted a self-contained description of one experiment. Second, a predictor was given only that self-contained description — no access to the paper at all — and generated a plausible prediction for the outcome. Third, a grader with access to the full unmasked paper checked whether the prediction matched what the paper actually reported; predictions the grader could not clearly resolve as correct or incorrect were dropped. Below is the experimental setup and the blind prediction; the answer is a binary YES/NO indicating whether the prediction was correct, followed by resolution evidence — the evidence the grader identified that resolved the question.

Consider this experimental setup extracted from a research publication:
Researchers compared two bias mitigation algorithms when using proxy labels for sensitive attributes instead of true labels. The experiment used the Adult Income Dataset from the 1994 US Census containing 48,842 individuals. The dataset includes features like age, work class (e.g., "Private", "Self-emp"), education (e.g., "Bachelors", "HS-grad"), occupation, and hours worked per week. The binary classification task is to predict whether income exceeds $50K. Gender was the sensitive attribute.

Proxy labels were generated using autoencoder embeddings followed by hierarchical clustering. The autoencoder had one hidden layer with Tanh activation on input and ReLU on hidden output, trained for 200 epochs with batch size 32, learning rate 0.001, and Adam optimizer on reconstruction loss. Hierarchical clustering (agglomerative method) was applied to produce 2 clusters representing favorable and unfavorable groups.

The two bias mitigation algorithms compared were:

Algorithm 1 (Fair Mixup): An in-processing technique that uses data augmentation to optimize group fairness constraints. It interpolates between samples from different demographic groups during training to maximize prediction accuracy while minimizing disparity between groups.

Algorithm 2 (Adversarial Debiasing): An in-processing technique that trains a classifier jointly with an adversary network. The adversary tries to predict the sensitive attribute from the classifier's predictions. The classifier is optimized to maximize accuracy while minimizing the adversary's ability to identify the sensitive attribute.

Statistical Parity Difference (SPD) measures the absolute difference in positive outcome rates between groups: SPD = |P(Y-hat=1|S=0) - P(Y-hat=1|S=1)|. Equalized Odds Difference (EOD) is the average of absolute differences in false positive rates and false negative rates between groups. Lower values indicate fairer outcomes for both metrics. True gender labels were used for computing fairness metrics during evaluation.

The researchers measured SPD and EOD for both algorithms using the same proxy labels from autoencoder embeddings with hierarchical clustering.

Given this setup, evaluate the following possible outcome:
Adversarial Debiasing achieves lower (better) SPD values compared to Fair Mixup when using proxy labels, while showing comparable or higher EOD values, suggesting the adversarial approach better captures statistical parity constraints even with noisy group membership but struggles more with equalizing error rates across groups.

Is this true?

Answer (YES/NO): NO